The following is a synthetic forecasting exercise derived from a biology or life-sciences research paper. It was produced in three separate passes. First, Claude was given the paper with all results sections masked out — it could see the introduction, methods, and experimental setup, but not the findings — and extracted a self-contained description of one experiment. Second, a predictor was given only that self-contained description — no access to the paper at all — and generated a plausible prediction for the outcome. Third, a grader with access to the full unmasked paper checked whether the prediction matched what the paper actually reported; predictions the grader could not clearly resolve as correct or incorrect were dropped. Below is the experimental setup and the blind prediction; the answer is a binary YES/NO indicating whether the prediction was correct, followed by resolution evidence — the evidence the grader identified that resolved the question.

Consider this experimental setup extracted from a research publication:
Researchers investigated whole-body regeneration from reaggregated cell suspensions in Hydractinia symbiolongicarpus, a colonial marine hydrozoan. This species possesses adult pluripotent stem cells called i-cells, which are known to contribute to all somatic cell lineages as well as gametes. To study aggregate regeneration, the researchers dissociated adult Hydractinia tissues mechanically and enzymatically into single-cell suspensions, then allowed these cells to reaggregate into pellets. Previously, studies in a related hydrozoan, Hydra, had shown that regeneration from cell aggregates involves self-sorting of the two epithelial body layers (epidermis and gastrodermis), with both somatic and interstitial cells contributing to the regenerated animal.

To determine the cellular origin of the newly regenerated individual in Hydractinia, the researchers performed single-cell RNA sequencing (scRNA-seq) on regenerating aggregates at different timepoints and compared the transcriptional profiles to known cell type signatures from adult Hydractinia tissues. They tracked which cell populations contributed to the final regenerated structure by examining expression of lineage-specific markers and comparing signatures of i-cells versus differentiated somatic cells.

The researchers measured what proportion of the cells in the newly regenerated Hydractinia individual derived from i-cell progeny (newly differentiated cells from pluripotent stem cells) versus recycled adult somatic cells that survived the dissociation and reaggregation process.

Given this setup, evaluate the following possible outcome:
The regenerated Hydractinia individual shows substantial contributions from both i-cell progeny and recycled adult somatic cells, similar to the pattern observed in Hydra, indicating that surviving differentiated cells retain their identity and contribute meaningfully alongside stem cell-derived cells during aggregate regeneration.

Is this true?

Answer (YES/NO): NO